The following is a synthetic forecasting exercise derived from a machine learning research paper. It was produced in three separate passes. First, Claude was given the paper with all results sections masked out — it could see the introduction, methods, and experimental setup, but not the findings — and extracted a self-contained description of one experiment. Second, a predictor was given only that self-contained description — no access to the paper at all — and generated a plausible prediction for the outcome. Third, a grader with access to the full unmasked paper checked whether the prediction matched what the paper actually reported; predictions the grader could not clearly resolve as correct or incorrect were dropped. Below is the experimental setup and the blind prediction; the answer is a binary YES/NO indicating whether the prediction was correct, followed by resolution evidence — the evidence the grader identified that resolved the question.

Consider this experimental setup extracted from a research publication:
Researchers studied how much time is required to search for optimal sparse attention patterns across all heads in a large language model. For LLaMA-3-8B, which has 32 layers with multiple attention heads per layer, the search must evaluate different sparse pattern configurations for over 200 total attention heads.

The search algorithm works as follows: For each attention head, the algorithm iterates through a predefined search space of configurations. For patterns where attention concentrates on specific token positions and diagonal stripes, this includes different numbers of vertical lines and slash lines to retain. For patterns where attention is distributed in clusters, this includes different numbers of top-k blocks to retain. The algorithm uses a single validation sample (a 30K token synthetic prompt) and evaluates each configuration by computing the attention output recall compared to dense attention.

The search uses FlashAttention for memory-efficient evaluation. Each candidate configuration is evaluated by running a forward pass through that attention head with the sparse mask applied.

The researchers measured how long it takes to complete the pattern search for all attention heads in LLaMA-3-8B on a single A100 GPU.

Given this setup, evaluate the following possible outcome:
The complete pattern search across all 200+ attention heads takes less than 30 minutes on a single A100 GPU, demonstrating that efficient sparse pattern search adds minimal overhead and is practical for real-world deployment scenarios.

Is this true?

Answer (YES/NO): YES